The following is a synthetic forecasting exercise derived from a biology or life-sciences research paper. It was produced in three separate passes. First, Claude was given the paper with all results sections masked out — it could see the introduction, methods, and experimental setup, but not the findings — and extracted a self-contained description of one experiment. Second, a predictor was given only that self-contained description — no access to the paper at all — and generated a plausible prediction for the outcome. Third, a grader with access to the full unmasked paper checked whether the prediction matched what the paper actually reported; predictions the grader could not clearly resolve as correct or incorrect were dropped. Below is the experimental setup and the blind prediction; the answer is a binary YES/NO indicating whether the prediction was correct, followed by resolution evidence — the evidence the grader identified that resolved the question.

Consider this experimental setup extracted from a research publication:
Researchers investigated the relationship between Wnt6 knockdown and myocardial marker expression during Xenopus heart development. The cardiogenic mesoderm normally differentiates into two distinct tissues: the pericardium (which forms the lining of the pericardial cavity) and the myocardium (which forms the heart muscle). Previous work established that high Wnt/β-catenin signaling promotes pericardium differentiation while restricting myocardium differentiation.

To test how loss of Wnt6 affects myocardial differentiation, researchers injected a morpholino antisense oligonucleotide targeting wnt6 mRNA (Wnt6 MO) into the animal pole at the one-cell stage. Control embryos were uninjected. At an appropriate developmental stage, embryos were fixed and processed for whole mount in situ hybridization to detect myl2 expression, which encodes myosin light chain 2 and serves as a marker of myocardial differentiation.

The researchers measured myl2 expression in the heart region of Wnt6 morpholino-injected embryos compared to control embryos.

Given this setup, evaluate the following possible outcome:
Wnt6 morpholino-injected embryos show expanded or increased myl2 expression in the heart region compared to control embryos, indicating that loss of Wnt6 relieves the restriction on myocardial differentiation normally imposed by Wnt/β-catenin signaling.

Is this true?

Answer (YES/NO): NO